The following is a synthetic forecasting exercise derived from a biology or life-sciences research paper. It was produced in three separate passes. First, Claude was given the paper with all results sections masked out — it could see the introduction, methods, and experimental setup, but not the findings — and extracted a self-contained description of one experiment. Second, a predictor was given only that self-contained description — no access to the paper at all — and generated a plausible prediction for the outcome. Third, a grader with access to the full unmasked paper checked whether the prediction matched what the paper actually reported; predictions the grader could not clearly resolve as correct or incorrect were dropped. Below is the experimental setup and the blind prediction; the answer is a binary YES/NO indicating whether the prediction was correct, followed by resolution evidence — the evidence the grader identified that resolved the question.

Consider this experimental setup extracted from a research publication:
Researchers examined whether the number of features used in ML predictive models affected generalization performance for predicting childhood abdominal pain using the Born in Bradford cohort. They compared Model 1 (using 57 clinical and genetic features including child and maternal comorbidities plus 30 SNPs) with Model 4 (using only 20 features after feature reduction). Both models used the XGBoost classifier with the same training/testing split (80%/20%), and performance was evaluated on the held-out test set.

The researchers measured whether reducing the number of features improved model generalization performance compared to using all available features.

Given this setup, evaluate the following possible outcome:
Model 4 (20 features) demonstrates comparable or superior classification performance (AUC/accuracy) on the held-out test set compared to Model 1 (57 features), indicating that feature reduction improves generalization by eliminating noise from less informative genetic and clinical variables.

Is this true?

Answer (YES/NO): NO